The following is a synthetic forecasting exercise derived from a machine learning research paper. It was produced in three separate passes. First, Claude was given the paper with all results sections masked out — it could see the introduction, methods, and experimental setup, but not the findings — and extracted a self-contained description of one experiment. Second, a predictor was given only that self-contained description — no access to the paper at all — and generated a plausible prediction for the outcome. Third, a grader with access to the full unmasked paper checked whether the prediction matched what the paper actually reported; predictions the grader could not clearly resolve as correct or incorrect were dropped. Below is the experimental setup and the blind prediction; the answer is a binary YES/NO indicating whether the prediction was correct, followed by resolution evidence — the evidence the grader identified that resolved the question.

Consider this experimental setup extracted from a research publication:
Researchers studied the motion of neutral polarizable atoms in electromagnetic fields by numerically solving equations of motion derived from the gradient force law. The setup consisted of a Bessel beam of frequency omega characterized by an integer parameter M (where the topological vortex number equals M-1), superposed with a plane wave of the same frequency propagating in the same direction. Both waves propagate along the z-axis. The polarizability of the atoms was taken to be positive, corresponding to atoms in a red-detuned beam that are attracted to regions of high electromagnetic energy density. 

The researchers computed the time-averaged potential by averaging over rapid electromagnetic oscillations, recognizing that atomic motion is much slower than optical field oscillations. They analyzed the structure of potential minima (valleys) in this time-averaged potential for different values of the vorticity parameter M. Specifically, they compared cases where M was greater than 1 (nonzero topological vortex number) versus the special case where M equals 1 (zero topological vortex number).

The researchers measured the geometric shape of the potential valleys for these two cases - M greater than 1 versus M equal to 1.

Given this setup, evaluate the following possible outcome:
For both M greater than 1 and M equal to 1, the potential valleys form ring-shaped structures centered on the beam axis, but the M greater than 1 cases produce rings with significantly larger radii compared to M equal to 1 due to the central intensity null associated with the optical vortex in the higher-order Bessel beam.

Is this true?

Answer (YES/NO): NO